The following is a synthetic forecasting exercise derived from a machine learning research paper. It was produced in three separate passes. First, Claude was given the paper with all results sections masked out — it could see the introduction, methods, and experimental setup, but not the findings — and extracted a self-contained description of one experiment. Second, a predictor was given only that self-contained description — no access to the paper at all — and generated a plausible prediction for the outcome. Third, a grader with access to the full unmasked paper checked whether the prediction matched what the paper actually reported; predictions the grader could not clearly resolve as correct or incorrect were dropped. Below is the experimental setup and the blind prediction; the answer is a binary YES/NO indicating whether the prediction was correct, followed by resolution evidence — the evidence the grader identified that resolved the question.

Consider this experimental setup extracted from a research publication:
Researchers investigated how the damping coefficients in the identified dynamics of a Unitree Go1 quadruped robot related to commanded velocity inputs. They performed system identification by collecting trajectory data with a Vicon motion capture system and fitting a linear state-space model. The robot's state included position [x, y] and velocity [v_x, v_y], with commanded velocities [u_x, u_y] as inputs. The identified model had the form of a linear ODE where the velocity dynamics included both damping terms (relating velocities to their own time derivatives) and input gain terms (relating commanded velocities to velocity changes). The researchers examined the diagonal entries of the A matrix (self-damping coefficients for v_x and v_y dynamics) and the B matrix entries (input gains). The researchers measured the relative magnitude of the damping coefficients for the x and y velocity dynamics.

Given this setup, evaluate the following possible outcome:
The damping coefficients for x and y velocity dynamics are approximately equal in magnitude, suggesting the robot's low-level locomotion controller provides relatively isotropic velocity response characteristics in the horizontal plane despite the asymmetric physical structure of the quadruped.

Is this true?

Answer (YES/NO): NO